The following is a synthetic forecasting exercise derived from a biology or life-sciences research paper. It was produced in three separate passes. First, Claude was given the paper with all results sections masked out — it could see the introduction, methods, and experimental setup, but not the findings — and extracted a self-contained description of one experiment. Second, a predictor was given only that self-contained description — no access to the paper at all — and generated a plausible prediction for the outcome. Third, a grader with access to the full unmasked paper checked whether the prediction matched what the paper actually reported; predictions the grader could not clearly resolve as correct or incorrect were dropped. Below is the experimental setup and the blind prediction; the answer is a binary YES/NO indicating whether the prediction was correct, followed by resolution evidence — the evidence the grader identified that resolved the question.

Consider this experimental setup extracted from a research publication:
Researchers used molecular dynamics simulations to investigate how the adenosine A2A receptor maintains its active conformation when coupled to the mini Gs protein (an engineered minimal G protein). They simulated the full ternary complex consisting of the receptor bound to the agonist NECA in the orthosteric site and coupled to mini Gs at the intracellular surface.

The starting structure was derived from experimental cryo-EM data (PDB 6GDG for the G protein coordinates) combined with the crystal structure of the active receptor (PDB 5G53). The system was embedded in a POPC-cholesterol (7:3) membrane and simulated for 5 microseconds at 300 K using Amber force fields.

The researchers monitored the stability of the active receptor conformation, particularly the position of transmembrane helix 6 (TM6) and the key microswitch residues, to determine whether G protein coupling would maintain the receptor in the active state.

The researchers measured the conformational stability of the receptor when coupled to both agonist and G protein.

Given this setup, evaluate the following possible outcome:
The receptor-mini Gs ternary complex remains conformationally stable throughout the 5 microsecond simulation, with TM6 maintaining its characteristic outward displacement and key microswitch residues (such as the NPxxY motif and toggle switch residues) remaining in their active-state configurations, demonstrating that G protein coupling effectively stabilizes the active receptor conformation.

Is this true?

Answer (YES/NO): YES